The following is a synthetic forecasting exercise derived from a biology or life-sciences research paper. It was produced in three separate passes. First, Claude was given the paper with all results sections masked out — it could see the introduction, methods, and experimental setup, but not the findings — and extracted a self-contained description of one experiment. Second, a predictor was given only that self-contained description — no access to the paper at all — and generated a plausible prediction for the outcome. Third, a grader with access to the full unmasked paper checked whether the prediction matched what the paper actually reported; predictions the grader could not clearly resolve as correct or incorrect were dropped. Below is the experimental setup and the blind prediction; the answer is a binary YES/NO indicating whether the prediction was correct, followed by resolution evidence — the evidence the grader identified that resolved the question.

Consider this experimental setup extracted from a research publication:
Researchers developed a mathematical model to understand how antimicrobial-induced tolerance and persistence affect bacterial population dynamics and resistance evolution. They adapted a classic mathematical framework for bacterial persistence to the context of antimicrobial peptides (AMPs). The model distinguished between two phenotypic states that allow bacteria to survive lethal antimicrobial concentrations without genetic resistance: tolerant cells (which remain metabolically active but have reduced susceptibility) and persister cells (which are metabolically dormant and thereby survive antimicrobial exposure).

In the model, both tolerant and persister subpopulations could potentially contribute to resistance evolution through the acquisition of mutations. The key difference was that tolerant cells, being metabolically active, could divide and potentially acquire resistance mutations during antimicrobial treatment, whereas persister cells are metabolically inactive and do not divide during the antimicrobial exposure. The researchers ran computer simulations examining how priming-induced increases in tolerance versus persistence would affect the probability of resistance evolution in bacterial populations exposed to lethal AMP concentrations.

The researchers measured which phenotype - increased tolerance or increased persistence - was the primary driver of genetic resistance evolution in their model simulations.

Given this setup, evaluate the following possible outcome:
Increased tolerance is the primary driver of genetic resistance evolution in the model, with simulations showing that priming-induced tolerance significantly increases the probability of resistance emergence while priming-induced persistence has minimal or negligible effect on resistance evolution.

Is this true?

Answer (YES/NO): YES